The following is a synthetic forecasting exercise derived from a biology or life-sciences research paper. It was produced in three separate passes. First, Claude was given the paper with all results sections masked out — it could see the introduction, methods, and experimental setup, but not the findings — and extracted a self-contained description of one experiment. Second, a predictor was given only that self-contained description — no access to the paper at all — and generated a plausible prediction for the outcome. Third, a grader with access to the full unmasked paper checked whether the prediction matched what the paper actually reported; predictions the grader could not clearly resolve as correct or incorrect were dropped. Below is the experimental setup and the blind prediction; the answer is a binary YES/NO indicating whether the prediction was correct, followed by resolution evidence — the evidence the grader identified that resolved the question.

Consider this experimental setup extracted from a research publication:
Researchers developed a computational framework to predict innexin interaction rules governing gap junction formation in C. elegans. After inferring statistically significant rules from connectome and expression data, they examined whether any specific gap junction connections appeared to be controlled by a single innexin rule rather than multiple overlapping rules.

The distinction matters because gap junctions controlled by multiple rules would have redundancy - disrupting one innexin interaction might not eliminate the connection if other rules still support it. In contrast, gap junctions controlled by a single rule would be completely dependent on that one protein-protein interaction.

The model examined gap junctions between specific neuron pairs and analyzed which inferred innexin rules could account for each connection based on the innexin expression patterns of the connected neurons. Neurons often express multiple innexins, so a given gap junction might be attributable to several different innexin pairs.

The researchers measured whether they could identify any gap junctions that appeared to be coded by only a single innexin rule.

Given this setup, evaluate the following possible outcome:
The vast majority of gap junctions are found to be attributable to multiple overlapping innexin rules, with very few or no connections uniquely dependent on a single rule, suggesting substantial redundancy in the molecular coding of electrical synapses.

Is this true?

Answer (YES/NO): NO